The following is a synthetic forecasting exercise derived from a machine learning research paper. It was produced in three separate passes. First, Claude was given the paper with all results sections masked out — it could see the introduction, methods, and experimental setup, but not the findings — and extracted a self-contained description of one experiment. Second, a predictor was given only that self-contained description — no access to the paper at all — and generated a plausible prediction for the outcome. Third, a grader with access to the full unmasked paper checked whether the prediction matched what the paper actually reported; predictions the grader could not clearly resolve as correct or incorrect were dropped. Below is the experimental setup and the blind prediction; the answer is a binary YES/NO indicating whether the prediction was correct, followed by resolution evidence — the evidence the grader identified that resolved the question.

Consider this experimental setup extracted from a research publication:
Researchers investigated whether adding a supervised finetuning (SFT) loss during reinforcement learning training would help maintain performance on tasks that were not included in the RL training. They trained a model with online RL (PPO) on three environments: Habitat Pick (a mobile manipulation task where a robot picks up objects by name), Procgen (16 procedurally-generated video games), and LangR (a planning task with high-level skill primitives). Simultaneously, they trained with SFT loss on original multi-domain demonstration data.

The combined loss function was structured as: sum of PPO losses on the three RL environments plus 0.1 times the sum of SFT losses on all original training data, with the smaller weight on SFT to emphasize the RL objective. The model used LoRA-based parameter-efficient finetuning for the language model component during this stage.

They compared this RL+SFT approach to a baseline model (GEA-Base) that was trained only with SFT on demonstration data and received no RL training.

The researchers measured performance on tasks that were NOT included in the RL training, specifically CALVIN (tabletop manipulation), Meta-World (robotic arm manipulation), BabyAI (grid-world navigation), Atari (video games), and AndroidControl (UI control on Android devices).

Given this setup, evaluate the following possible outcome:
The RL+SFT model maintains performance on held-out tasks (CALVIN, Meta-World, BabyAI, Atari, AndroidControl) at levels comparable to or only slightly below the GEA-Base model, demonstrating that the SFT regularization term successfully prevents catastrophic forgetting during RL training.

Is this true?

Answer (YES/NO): YES